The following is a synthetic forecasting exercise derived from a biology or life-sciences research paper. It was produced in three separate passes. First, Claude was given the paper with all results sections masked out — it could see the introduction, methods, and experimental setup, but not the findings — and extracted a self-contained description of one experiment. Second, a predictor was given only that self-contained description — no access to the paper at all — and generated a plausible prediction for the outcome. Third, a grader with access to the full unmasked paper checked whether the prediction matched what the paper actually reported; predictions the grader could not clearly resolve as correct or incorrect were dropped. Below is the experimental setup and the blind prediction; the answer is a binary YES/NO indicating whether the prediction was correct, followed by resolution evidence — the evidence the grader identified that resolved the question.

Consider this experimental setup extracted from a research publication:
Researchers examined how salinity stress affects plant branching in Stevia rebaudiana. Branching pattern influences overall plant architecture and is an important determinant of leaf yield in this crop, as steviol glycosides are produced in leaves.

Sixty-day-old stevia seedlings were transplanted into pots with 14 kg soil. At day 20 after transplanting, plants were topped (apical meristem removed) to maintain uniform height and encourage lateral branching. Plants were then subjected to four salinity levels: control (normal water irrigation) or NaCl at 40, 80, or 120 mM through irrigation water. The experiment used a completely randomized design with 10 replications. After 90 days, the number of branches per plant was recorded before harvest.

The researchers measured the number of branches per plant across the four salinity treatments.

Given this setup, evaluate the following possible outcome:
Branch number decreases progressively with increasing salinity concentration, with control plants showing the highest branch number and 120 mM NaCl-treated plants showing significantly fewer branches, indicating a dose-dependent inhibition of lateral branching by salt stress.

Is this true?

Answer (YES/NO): NO